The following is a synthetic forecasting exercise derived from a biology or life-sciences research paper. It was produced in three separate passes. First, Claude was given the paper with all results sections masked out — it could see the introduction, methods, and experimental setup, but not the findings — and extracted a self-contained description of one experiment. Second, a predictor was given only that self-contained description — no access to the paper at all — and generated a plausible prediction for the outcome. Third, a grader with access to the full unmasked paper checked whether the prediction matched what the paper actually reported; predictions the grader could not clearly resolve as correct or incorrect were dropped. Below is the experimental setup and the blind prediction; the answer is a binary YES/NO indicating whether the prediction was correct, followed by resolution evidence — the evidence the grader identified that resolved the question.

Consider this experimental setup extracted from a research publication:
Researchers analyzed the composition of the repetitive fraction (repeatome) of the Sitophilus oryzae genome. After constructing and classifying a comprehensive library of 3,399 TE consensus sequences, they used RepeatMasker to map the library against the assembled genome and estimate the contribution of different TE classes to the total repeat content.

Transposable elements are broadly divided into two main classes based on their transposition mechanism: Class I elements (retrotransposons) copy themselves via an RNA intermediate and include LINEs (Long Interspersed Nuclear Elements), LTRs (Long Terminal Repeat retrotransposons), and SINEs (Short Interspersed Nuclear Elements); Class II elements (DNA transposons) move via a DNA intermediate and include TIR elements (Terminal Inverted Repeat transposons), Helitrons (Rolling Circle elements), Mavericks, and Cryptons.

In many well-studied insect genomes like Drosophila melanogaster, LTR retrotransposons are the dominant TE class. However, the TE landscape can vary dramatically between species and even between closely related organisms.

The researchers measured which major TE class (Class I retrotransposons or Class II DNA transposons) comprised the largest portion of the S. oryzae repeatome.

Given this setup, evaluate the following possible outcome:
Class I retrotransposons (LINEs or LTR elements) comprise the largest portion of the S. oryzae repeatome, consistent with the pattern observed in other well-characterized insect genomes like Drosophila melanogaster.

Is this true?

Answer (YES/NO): NO